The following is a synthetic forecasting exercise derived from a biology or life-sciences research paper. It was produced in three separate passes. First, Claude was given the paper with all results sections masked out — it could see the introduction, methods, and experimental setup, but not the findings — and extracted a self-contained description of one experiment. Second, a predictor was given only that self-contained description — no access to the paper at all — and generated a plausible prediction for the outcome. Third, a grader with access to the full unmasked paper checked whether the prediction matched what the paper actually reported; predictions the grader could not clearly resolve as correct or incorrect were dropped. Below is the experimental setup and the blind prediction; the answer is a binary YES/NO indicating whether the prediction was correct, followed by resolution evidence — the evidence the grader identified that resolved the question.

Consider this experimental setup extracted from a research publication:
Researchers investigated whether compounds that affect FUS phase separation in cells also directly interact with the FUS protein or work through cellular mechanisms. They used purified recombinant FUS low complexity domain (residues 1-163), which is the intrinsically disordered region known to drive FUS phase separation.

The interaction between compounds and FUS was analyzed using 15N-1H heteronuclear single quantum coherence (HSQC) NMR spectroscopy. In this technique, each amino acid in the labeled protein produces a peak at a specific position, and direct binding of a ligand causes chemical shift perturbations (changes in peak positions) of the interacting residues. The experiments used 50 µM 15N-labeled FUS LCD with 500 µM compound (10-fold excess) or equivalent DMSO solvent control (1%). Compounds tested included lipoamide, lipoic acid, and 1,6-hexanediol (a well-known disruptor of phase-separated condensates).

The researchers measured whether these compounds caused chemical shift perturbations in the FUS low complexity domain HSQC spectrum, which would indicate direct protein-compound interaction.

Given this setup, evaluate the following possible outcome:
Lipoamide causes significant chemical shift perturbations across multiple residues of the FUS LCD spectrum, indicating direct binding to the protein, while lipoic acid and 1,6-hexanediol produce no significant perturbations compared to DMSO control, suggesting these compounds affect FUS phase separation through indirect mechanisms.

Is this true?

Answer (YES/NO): NO